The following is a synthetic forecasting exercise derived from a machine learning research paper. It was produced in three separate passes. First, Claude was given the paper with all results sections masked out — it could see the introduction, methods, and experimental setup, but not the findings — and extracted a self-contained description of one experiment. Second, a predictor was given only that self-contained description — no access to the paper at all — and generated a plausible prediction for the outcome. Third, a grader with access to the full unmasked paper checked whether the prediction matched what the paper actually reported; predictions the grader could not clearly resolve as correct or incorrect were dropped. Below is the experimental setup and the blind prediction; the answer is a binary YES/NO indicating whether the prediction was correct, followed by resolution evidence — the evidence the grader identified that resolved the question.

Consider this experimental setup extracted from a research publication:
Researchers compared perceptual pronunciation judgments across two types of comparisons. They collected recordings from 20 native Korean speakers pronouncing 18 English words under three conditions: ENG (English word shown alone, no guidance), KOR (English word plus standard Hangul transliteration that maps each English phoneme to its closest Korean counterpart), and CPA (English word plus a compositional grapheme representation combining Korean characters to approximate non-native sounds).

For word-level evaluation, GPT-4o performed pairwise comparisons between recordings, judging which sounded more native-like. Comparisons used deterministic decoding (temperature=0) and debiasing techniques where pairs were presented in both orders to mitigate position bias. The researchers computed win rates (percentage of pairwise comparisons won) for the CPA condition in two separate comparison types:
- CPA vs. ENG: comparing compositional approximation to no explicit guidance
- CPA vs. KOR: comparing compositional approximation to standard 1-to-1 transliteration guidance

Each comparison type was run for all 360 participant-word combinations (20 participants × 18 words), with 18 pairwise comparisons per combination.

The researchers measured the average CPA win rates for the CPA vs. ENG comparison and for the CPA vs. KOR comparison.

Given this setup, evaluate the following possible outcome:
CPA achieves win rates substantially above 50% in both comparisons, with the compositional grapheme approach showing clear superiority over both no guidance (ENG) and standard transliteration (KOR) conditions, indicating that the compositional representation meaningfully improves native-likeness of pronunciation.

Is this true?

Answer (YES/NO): YES